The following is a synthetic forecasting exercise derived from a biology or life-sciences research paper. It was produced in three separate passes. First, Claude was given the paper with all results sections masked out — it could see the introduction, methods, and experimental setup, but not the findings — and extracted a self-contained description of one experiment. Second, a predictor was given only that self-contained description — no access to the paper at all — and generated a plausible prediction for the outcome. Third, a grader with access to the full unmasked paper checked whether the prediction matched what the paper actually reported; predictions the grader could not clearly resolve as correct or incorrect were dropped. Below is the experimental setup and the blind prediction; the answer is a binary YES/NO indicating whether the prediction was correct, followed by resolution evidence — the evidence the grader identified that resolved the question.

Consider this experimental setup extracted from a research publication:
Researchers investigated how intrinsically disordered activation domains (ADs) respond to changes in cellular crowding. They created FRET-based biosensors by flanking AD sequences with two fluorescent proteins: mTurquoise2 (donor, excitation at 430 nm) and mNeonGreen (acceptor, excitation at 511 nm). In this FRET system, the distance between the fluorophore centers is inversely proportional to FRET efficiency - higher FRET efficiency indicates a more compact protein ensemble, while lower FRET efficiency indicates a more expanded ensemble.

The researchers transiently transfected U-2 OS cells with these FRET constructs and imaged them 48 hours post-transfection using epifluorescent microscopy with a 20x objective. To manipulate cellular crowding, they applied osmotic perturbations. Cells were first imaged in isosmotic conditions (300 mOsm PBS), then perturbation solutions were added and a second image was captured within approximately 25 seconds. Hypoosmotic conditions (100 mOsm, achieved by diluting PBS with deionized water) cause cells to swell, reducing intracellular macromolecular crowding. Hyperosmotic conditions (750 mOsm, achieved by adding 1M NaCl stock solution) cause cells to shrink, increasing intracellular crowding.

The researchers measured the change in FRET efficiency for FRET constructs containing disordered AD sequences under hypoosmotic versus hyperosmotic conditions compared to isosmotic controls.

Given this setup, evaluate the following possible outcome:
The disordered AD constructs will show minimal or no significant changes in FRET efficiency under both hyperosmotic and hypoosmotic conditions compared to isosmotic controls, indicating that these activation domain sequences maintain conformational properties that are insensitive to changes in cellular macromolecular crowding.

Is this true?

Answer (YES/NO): NO